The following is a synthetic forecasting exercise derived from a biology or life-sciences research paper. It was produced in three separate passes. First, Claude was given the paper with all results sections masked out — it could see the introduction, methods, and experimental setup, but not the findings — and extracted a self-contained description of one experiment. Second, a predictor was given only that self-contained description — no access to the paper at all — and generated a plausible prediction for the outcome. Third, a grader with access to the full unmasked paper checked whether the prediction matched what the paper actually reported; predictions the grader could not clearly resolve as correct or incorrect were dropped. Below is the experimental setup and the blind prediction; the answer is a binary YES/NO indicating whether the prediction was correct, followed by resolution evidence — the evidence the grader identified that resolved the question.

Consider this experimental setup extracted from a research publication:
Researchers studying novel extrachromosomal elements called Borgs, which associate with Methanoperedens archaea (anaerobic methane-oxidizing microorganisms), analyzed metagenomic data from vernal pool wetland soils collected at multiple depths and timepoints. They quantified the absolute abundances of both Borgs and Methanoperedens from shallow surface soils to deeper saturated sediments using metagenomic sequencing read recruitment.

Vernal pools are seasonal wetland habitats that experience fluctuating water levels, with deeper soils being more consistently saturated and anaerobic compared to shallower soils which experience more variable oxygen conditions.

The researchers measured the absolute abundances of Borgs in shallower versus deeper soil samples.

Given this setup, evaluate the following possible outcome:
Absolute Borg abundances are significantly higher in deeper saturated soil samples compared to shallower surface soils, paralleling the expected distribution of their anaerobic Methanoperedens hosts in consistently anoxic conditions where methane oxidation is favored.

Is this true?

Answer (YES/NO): YES